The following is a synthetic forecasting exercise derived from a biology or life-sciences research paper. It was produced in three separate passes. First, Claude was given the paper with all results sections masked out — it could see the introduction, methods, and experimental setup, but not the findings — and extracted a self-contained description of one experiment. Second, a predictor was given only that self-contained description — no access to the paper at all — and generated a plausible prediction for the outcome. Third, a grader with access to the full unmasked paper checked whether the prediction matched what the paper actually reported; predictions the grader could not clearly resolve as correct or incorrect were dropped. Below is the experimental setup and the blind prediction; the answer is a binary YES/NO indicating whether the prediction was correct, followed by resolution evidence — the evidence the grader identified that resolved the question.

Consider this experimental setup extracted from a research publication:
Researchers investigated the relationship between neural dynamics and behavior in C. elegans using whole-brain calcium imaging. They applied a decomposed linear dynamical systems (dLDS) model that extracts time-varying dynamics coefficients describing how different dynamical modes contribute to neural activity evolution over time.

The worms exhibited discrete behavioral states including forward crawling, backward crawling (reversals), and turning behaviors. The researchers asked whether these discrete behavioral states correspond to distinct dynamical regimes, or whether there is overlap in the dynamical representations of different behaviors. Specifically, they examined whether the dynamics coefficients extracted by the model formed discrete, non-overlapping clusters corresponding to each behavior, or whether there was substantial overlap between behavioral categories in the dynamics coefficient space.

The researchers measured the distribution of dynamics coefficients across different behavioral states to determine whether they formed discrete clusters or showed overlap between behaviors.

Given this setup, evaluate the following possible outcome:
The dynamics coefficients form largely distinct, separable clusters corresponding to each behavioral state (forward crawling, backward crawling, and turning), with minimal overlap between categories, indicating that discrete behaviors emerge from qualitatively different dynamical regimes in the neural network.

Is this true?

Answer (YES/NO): NO